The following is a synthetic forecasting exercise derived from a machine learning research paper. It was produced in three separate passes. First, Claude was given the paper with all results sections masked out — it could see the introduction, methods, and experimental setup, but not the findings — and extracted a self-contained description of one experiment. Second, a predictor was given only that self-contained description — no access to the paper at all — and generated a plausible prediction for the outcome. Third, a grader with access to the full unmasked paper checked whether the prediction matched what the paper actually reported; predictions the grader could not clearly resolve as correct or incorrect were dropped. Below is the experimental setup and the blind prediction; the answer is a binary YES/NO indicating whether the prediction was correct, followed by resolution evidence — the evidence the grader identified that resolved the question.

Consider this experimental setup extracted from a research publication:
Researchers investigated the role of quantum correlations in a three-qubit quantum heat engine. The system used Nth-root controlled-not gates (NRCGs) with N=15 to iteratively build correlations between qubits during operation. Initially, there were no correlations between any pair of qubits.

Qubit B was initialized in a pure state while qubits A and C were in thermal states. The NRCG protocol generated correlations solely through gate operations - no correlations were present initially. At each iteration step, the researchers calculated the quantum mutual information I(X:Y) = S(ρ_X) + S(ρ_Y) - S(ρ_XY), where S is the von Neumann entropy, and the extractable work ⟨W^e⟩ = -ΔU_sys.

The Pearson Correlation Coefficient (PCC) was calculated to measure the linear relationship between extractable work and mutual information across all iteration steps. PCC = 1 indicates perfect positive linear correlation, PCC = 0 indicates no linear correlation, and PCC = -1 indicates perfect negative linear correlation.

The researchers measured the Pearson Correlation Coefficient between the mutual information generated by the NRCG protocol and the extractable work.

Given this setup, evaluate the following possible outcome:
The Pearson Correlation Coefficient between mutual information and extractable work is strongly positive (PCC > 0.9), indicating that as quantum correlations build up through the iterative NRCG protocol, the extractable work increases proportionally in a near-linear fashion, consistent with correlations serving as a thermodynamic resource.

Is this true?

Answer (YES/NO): NO